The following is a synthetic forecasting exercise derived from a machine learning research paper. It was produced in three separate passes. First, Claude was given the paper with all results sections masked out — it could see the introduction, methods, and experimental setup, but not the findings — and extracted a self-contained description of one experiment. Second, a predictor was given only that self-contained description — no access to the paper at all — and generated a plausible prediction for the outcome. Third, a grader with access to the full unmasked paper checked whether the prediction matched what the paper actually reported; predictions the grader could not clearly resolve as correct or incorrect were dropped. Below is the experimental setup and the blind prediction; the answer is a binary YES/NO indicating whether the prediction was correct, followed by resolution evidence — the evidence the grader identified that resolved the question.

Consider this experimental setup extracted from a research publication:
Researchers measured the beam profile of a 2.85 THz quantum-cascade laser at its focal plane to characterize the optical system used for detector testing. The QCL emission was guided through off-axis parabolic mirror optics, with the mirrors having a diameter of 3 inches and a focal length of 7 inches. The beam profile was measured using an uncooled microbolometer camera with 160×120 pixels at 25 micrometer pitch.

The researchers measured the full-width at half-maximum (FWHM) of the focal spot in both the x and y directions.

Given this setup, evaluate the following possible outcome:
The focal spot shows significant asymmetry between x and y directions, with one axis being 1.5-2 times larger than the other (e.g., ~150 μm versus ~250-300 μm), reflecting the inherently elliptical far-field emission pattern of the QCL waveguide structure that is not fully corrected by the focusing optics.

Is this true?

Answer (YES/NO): NO